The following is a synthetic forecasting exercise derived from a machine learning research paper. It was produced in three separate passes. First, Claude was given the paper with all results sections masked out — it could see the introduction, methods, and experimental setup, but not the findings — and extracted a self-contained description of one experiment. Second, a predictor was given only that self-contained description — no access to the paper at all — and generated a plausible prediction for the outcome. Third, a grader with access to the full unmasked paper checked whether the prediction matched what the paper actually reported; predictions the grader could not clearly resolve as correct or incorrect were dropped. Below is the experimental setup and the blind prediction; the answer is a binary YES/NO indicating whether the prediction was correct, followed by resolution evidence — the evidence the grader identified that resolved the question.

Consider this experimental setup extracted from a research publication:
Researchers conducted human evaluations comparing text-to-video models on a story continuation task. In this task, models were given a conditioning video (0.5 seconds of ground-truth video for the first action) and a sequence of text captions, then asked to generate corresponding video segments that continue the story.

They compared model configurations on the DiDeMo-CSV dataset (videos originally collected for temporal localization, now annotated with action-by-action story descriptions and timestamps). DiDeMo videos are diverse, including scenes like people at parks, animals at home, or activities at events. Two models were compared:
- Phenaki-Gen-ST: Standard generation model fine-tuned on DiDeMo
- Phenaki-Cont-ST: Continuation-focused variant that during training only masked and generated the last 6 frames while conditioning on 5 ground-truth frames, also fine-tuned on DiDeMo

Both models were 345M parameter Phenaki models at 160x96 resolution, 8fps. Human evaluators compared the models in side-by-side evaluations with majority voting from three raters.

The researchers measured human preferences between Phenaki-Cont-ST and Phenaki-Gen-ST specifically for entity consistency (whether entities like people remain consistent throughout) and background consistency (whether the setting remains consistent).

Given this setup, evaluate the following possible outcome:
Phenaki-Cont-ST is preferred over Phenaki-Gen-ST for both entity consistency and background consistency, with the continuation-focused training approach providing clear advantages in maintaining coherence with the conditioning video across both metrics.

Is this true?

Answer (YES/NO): NO